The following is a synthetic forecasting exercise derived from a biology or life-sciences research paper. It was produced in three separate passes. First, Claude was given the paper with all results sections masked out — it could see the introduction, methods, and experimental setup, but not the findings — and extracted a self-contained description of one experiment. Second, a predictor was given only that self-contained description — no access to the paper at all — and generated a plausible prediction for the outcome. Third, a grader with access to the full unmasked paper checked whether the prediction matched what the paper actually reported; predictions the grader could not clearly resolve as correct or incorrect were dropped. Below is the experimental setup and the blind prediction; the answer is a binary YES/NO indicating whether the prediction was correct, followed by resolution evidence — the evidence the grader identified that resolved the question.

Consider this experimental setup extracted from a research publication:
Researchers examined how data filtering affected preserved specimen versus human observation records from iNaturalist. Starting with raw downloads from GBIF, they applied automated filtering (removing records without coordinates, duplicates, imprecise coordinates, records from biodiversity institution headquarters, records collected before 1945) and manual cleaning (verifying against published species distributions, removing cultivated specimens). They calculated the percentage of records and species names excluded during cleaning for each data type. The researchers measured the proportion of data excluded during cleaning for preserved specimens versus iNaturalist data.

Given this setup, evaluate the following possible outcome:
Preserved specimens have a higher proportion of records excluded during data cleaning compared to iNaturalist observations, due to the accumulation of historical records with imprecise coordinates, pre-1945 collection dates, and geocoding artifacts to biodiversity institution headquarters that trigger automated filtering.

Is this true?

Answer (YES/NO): YES